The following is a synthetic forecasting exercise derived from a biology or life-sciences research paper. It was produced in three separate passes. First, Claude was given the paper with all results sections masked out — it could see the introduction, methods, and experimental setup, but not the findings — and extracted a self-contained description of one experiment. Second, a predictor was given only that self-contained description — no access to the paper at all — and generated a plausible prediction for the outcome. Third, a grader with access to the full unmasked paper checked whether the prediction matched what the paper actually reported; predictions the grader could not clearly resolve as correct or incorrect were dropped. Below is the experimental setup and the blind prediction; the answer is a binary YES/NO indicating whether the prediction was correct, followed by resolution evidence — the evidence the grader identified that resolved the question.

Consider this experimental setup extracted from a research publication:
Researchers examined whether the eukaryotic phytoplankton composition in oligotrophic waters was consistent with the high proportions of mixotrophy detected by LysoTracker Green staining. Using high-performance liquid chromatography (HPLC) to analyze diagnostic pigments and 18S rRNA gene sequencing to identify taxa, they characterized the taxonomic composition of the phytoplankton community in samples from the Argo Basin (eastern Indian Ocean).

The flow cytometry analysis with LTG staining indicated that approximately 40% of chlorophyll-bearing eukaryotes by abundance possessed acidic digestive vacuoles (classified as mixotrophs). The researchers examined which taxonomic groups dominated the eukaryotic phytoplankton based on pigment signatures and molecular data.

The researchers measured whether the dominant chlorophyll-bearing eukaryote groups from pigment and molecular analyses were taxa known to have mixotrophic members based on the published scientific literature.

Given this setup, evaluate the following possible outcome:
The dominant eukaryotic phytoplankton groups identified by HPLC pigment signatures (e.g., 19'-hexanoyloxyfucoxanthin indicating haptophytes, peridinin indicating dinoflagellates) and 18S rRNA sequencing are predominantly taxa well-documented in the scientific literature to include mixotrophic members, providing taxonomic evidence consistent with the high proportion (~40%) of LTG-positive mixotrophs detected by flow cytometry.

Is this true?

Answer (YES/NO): YES